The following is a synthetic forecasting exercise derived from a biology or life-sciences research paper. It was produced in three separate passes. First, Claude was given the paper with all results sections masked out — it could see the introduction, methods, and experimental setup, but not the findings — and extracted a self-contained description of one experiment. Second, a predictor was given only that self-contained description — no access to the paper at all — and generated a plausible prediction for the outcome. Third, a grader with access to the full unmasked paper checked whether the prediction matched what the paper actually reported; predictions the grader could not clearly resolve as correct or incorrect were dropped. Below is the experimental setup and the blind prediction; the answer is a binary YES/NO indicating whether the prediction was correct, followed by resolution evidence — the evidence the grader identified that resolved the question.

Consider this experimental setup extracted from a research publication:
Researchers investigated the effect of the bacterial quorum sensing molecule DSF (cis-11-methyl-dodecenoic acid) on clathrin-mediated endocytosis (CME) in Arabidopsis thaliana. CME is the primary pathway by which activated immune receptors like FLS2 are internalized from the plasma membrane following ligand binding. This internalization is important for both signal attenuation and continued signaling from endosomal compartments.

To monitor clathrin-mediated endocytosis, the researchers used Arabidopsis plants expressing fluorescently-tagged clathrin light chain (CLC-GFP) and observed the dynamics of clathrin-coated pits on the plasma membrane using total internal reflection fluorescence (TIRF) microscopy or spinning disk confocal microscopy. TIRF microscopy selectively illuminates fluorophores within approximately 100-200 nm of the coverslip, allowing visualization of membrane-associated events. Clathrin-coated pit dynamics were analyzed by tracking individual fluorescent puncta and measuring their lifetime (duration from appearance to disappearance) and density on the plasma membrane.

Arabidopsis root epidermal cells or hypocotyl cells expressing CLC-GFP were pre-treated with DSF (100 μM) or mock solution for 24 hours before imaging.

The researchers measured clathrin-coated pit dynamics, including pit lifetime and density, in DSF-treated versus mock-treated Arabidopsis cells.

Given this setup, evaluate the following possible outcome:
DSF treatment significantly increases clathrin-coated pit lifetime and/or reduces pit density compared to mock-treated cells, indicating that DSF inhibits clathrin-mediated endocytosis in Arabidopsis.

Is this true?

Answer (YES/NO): YES